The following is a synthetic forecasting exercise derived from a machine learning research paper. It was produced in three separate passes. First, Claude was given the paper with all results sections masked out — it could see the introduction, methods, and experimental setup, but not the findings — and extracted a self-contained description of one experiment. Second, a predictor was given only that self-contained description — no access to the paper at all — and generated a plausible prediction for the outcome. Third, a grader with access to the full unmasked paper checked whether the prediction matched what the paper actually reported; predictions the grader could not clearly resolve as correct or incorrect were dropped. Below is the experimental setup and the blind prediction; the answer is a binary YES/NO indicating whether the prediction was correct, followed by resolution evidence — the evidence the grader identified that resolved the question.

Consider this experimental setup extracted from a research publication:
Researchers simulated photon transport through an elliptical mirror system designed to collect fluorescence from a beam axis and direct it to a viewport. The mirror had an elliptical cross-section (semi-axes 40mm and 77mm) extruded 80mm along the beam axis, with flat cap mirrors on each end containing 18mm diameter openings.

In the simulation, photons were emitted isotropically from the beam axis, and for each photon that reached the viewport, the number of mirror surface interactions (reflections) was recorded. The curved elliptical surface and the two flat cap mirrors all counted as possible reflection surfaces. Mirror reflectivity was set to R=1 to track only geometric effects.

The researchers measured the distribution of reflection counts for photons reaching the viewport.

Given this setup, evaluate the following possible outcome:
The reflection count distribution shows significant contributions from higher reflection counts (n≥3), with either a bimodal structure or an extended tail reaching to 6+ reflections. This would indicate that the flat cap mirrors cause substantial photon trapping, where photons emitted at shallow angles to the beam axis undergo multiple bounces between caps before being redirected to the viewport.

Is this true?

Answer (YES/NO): NO